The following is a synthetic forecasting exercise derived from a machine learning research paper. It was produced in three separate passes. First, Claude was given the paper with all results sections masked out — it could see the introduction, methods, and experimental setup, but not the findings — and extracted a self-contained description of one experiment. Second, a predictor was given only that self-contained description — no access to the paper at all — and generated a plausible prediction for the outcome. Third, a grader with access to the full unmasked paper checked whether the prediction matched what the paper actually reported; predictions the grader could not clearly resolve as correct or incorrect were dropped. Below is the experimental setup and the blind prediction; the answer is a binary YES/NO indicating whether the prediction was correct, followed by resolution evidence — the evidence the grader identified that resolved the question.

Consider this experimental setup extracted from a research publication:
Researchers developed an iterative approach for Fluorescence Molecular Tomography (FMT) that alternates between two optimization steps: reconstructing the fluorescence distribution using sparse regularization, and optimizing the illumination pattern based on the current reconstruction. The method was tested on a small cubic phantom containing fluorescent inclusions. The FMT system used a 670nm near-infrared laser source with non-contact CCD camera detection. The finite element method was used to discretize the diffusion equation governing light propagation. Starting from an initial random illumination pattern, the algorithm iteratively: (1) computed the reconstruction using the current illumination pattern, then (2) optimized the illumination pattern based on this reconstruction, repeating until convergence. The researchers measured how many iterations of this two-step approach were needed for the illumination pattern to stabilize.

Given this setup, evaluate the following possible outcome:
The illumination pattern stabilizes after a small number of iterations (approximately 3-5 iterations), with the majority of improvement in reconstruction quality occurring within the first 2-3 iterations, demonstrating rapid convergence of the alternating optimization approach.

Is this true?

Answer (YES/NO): YES